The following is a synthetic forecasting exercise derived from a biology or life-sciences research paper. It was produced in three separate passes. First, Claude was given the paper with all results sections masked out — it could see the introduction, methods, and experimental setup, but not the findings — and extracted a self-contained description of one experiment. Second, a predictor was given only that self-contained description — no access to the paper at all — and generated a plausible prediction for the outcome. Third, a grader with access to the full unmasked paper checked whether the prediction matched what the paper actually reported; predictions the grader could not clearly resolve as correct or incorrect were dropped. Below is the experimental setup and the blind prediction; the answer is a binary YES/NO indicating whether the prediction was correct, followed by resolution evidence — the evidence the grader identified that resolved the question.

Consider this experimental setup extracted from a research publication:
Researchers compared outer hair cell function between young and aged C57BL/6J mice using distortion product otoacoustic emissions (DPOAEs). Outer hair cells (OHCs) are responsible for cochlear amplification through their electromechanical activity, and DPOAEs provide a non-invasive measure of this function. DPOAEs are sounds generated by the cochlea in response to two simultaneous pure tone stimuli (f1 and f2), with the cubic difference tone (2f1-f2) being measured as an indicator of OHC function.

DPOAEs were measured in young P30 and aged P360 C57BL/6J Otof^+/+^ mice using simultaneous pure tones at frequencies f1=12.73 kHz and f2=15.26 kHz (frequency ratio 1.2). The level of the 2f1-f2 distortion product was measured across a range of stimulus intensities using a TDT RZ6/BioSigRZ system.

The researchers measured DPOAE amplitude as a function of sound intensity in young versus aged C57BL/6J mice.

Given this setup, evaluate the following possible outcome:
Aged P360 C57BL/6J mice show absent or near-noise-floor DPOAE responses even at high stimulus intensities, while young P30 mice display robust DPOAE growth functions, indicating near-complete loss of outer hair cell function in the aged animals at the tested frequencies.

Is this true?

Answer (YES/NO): NO